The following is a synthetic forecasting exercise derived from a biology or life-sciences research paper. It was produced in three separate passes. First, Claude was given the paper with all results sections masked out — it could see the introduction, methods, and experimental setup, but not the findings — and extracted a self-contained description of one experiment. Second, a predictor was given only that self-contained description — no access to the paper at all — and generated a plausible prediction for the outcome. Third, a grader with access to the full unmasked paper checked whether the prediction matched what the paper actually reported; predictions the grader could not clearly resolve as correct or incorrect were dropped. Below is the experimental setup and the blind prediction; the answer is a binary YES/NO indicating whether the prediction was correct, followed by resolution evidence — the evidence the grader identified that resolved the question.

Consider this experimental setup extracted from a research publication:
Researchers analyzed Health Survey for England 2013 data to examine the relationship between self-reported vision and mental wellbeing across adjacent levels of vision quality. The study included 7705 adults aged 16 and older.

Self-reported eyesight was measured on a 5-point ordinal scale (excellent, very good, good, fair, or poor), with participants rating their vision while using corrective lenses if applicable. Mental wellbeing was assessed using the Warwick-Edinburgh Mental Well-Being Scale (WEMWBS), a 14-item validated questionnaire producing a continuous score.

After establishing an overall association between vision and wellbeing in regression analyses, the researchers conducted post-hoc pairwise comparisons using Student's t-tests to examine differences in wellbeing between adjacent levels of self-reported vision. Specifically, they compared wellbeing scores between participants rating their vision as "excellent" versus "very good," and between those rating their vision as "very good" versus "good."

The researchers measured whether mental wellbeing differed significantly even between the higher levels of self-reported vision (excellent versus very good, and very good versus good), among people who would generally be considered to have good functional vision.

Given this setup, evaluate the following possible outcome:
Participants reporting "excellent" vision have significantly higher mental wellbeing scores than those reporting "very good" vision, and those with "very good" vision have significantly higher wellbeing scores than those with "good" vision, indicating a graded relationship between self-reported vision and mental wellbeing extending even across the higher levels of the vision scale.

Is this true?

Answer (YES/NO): YES